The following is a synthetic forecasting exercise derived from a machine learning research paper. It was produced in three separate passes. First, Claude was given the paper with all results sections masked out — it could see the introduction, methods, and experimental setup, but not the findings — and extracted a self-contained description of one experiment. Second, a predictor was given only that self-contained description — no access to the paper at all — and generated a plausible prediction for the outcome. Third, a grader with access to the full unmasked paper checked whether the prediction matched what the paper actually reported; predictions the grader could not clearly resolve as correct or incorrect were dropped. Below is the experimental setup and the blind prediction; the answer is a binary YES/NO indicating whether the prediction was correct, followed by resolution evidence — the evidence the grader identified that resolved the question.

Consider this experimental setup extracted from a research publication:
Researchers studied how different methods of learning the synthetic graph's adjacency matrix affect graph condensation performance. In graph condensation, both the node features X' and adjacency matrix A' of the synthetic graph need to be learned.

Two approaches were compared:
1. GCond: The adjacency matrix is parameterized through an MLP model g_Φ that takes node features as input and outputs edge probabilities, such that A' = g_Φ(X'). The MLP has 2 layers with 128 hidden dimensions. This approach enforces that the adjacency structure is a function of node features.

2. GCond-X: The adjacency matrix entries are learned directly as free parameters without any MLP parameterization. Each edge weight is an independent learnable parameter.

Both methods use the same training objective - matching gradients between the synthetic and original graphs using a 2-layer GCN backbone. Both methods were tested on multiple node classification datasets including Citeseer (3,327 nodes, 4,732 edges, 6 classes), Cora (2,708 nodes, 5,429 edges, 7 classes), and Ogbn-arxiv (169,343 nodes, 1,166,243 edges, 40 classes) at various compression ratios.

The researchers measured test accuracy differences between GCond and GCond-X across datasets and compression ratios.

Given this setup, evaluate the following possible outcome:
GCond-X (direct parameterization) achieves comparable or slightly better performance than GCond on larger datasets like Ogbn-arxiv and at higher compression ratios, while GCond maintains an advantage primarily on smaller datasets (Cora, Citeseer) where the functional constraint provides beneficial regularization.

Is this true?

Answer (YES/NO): NO